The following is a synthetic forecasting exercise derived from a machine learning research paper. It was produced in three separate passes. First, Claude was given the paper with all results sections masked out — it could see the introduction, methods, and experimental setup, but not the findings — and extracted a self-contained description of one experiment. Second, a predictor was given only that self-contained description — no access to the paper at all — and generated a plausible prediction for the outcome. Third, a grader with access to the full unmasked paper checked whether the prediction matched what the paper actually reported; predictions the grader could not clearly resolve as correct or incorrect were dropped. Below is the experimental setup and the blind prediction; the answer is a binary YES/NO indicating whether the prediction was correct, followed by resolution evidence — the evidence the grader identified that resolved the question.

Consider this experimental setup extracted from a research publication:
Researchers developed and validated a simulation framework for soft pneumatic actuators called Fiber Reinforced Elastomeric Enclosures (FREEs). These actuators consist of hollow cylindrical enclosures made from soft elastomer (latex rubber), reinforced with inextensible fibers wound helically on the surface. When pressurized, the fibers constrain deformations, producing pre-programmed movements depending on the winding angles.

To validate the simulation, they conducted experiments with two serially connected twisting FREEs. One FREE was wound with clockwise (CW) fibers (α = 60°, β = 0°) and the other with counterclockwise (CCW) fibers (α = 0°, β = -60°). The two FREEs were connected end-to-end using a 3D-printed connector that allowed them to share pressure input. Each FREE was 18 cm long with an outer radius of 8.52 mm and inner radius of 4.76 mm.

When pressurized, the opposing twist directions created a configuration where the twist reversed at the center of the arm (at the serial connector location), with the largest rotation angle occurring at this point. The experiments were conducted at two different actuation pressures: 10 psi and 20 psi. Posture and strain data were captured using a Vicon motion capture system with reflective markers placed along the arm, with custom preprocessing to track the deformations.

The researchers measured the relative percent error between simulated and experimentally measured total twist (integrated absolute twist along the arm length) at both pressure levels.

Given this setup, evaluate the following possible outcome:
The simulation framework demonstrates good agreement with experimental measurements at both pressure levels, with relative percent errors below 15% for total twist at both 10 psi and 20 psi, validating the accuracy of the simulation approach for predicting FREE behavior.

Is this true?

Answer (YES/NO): YES